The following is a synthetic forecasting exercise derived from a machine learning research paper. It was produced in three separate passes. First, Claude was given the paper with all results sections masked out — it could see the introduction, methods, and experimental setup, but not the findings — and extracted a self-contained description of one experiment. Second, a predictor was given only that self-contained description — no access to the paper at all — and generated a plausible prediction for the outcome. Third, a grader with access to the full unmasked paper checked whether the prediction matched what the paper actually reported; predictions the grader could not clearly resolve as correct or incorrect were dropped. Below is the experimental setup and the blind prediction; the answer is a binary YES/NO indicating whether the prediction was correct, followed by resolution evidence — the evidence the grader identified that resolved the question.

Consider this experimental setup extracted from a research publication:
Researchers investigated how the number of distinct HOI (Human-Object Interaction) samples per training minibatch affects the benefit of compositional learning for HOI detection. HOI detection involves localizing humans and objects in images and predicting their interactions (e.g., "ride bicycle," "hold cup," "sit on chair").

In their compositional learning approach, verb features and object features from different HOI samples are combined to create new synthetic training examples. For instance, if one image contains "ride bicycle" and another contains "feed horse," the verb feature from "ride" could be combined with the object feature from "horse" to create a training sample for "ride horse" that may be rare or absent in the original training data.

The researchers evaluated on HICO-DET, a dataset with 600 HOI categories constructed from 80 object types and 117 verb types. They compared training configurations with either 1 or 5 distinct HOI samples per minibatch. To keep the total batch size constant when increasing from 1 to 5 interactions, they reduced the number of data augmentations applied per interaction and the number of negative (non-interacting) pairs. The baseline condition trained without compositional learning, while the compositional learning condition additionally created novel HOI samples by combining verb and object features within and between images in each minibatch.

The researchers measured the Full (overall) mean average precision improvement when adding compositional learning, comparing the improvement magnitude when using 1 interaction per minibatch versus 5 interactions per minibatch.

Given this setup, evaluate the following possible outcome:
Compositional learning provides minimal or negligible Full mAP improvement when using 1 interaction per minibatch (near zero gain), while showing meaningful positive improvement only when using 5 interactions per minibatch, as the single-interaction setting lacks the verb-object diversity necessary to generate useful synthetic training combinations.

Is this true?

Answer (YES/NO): NO